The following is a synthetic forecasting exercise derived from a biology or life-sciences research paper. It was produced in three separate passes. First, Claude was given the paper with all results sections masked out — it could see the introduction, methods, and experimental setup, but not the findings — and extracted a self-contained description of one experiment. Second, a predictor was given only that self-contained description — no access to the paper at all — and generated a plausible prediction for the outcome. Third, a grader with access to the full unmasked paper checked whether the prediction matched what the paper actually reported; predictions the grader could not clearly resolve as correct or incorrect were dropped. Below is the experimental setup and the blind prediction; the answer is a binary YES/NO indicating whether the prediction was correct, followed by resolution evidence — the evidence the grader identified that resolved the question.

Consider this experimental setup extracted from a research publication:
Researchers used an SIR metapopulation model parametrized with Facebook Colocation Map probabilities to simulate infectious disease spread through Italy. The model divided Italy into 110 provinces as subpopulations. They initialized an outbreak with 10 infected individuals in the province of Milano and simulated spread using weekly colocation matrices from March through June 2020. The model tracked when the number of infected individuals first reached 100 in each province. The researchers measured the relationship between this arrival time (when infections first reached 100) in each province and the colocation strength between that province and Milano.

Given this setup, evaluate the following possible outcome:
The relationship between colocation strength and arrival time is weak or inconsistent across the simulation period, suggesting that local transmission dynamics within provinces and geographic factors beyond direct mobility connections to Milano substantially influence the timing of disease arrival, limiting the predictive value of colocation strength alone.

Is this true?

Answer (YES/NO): NO